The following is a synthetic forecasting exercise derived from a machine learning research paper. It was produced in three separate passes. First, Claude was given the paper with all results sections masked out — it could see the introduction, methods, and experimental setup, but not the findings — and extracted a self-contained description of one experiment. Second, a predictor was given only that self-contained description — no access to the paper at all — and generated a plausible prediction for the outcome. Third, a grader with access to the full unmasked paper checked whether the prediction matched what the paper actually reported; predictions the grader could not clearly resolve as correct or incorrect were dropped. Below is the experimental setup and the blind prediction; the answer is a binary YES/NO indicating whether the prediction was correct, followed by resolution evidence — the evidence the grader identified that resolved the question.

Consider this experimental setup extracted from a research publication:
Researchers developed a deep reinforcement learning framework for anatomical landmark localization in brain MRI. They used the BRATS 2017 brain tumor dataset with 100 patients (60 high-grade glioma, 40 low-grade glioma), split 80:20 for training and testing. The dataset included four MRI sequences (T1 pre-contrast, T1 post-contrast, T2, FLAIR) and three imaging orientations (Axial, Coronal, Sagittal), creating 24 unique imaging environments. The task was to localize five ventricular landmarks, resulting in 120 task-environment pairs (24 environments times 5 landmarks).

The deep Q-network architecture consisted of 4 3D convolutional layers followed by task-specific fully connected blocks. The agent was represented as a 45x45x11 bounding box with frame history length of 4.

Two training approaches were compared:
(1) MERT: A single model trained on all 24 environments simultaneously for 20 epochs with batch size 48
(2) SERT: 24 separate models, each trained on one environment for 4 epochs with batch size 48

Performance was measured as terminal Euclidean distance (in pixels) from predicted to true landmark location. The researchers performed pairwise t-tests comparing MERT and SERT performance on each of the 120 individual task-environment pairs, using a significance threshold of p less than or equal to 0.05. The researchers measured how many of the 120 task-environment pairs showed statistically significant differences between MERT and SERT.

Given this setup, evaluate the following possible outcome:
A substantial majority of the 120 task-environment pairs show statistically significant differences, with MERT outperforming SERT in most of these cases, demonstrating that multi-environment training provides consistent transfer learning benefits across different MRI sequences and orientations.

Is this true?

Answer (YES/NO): NO